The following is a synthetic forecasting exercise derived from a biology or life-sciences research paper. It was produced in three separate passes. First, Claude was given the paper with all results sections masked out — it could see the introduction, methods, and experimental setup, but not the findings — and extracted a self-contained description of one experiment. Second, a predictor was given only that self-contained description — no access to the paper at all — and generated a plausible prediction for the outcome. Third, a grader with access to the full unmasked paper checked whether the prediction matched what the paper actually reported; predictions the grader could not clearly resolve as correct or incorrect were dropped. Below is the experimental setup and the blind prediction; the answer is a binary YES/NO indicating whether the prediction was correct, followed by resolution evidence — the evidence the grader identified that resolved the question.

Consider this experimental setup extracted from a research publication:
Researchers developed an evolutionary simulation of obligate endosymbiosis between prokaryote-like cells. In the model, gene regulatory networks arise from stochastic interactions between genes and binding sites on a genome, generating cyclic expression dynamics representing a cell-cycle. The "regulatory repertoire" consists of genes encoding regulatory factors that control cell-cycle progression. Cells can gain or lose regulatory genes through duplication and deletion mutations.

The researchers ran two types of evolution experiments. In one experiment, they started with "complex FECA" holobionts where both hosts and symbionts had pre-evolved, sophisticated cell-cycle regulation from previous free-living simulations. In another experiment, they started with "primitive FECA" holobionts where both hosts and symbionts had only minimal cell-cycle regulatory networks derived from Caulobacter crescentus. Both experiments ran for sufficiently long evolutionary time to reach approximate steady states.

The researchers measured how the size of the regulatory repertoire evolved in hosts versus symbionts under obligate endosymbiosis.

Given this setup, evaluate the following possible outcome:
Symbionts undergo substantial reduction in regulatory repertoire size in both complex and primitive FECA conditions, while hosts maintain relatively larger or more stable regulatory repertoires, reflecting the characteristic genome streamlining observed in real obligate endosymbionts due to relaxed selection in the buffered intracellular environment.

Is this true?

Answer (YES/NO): NO